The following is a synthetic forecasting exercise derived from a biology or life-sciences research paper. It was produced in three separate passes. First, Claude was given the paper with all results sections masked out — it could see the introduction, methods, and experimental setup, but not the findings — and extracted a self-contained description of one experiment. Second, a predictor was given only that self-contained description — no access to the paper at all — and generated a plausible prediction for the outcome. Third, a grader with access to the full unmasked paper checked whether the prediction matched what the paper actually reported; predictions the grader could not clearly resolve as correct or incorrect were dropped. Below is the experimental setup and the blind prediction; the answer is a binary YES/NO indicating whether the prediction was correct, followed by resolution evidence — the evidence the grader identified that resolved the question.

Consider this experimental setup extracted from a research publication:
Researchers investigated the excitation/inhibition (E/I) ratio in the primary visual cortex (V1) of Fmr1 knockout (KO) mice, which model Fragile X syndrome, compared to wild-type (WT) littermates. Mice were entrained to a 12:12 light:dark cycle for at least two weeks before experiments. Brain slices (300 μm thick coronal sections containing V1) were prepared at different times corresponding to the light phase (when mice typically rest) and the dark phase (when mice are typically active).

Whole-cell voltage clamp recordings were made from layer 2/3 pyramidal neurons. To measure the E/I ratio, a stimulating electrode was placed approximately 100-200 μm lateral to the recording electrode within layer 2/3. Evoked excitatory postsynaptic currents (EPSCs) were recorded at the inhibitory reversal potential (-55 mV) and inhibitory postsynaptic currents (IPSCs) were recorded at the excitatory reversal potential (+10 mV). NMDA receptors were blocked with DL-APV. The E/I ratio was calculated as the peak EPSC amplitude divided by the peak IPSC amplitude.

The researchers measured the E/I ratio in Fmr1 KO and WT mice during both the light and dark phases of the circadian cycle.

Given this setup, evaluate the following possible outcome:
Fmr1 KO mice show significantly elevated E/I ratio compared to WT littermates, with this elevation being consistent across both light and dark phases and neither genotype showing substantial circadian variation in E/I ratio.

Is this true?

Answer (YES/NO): NO